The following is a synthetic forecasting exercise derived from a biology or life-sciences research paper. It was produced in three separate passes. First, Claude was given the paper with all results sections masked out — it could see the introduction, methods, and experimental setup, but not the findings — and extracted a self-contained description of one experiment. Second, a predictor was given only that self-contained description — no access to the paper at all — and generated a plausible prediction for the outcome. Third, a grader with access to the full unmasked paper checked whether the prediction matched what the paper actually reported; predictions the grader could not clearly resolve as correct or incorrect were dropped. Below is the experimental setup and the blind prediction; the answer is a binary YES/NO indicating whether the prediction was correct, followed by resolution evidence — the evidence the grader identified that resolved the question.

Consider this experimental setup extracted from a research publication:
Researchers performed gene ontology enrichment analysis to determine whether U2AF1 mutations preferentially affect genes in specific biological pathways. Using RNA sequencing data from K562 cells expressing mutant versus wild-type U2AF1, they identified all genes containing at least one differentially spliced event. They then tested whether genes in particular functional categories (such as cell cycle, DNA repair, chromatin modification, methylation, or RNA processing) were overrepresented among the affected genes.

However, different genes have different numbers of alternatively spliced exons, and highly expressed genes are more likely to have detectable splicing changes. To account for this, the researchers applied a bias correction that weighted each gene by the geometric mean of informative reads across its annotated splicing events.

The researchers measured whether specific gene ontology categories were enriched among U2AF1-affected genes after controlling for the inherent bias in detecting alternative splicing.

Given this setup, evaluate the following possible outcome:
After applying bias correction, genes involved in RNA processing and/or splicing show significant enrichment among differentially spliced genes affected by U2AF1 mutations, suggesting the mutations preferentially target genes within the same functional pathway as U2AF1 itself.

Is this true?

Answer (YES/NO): NO